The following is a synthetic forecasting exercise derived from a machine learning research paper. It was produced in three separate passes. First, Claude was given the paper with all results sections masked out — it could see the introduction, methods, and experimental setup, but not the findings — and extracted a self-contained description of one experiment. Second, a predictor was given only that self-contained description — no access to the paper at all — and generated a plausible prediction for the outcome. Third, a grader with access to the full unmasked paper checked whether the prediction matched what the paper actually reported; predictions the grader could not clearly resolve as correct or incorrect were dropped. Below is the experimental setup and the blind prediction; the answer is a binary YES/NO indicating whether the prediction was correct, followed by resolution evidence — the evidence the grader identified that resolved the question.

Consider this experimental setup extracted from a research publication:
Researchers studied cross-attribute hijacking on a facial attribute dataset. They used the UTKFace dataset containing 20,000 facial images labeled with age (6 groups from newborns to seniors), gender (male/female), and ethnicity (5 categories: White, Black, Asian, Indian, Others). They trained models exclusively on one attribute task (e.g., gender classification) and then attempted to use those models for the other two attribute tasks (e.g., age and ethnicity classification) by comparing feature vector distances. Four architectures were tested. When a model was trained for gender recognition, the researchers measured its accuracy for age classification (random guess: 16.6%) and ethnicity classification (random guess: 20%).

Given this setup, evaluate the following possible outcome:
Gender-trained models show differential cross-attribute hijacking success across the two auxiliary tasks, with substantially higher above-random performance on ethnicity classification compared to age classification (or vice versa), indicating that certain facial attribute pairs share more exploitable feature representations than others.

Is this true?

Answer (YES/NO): YES